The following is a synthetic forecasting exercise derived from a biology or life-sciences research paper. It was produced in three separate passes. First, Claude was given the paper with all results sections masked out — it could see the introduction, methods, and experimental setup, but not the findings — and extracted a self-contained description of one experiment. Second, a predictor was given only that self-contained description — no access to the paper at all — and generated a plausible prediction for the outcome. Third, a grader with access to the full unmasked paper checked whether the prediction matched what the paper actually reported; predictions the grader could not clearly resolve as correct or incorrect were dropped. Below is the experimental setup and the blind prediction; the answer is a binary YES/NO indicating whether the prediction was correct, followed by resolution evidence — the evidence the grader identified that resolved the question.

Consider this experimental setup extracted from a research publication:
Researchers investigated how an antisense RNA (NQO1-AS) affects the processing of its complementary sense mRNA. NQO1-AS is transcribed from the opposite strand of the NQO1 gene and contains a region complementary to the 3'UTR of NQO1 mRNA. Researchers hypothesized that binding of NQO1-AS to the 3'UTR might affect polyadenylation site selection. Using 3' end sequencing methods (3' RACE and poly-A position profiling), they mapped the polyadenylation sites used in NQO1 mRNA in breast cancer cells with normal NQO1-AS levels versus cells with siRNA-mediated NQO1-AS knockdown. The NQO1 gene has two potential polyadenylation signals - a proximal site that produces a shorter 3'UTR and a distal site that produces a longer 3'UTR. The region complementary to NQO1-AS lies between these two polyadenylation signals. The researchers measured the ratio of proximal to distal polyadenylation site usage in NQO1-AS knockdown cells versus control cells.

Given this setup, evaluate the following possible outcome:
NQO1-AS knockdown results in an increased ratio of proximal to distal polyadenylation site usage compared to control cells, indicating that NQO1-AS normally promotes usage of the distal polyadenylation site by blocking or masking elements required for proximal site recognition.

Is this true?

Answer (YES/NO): YES